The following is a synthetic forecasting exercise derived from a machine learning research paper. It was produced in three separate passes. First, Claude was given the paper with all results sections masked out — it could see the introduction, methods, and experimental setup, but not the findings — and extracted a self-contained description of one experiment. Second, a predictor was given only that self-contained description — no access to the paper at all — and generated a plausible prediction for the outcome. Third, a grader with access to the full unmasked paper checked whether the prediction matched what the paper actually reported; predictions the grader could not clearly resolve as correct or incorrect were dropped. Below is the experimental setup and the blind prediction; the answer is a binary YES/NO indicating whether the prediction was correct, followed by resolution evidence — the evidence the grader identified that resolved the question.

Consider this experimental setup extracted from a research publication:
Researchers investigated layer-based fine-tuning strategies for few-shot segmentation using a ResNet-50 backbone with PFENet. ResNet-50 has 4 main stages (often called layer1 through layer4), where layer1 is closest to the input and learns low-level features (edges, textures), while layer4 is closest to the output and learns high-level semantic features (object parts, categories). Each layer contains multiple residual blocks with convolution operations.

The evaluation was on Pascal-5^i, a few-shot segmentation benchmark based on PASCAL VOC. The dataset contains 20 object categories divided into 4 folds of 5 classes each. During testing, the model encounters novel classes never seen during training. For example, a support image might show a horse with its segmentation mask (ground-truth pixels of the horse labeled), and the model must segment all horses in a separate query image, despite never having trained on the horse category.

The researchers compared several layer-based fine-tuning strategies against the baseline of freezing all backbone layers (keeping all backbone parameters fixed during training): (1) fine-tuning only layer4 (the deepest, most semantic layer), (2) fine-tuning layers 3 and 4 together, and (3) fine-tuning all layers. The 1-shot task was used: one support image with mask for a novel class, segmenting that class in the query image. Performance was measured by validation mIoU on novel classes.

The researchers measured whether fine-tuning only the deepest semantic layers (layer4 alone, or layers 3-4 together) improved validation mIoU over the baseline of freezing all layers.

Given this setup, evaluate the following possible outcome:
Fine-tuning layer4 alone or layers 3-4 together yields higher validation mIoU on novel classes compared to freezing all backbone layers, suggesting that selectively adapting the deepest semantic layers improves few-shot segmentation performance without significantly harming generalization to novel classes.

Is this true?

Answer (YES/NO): NO